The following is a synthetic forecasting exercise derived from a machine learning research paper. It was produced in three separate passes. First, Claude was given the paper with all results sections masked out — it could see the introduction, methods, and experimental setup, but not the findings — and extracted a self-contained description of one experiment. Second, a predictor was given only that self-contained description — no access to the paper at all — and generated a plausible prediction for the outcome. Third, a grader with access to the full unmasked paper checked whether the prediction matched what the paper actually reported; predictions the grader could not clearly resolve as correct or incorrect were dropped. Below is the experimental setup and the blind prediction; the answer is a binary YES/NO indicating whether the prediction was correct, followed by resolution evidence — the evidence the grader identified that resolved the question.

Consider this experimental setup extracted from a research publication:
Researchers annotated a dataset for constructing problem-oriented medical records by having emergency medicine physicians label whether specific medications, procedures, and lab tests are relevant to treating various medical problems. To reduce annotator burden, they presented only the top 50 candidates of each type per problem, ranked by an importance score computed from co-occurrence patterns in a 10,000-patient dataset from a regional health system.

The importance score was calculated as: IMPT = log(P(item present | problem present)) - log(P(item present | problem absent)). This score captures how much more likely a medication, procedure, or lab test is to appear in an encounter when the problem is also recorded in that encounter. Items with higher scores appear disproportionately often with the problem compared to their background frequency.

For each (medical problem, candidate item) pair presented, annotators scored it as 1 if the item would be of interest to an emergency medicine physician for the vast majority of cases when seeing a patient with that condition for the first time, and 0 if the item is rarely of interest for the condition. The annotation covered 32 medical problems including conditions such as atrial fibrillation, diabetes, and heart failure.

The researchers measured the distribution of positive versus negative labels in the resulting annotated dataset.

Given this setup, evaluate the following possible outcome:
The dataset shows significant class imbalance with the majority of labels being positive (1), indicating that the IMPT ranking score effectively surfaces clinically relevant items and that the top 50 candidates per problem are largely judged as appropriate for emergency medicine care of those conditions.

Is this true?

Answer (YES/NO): NO